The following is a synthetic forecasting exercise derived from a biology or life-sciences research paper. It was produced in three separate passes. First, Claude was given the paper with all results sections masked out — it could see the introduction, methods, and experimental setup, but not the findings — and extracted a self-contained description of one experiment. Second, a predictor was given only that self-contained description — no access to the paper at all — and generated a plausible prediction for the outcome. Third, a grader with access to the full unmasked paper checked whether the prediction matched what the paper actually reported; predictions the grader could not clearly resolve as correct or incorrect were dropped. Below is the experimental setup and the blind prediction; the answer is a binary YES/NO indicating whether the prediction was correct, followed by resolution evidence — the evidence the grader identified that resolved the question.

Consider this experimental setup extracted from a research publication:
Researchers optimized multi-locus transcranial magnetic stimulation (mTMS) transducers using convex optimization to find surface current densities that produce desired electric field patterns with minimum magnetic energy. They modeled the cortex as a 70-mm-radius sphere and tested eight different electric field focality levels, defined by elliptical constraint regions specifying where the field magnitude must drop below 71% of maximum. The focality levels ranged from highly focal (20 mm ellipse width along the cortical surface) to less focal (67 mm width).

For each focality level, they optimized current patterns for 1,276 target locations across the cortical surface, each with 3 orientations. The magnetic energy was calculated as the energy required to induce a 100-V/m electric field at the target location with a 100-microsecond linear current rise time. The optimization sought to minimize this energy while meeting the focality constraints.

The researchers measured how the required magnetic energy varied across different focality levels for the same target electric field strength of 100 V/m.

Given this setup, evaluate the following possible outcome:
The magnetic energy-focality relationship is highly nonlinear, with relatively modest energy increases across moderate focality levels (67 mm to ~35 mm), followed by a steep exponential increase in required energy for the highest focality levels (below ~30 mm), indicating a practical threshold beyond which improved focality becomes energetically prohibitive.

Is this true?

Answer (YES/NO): NO